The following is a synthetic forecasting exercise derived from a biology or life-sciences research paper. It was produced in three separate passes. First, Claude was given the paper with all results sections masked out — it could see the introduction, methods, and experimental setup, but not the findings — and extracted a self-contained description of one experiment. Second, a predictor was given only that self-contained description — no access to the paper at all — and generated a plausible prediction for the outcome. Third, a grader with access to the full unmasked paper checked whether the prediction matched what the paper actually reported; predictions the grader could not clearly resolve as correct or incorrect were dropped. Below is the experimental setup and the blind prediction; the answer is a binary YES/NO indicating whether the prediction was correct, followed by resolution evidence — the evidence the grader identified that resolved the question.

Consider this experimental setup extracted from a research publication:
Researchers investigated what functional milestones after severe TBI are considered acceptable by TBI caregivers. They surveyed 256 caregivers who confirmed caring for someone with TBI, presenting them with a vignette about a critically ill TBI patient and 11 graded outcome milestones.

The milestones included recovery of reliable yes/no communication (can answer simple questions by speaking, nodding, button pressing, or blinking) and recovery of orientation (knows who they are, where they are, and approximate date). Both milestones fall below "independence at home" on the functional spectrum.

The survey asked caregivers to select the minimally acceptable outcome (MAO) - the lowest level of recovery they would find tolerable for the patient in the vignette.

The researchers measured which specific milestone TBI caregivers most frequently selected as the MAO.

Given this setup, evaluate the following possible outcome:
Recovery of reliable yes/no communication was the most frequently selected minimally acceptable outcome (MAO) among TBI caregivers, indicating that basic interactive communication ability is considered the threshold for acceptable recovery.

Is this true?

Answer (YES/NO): YES